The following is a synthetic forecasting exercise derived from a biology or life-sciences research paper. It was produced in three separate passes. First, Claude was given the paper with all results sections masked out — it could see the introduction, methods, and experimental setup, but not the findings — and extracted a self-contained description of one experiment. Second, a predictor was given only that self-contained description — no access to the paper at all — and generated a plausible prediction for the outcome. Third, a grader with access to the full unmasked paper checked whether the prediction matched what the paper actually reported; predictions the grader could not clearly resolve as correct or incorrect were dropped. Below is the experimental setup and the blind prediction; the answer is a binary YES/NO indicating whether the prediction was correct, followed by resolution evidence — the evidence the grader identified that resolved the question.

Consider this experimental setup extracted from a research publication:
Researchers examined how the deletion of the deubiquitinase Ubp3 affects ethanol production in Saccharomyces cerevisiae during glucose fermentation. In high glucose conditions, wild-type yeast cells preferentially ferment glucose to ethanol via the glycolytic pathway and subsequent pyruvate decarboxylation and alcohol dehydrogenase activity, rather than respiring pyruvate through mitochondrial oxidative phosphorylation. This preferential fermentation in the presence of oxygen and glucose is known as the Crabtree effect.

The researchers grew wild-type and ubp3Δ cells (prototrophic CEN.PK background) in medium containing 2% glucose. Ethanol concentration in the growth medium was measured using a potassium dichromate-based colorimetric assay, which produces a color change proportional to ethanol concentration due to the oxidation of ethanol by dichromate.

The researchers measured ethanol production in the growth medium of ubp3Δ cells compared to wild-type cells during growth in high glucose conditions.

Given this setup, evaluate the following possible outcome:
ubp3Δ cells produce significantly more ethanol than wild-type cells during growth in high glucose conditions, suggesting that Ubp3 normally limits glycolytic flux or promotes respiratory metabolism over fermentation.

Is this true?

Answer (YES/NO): NO